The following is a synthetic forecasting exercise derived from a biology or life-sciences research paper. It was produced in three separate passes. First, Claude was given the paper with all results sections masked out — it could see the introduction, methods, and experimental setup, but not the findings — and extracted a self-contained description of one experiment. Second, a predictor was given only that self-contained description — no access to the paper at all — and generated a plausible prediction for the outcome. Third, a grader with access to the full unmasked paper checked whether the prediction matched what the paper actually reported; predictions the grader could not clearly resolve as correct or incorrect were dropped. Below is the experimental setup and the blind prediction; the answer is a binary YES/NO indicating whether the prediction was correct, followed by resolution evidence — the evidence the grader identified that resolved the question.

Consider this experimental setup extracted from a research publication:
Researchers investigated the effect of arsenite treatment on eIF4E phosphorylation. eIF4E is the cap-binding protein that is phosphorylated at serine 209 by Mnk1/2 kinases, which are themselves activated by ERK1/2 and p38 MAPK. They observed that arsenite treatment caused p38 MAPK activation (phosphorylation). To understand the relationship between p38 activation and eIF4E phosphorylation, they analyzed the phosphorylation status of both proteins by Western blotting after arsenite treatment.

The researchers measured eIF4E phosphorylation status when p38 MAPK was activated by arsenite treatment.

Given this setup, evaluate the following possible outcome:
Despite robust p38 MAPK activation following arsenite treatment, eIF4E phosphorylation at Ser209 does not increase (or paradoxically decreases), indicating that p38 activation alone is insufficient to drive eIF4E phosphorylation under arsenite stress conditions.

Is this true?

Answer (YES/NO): YES